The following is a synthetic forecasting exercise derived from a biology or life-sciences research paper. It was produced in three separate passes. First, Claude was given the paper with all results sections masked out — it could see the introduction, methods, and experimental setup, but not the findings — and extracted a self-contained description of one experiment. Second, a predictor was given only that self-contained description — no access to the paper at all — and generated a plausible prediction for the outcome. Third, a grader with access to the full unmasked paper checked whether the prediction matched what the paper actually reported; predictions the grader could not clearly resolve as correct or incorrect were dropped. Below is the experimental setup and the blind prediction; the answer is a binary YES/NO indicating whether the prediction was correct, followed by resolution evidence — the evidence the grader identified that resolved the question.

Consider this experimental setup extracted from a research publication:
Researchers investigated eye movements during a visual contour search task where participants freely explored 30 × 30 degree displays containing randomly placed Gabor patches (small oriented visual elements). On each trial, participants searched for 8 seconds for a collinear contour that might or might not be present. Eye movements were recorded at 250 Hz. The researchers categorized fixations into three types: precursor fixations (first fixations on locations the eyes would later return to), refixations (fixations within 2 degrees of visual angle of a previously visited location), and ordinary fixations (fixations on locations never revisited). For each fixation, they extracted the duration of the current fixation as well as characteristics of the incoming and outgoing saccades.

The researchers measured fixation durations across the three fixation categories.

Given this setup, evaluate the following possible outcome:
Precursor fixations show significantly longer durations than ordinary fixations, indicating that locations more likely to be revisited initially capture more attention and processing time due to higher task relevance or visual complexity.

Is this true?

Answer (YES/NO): NO